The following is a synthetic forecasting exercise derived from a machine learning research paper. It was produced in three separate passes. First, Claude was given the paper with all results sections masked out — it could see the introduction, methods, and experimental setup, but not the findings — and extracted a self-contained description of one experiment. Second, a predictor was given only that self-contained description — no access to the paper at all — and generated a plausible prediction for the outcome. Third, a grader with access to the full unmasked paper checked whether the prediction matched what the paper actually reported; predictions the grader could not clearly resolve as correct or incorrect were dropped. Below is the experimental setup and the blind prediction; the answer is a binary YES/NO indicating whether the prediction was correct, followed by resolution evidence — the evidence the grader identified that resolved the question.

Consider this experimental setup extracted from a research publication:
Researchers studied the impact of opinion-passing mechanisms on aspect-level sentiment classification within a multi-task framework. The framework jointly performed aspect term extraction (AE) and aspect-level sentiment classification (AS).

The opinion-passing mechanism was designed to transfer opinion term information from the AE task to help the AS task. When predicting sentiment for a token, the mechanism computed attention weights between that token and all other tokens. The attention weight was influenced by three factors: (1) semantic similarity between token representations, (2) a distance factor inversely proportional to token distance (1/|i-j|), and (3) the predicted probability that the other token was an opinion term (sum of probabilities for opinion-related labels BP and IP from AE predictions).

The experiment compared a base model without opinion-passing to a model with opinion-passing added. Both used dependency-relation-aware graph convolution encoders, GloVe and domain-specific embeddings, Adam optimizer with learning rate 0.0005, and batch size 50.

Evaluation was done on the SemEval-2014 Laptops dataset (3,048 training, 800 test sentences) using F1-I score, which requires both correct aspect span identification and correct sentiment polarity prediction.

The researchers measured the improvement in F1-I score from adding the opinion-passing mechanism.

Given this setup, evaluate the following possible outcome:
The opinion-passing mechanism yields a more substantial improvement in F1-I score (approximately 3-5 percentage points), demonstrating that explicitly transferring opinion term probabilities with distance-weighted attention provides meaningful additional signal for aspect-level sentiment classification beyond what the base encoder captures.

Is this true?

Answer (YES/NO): NO